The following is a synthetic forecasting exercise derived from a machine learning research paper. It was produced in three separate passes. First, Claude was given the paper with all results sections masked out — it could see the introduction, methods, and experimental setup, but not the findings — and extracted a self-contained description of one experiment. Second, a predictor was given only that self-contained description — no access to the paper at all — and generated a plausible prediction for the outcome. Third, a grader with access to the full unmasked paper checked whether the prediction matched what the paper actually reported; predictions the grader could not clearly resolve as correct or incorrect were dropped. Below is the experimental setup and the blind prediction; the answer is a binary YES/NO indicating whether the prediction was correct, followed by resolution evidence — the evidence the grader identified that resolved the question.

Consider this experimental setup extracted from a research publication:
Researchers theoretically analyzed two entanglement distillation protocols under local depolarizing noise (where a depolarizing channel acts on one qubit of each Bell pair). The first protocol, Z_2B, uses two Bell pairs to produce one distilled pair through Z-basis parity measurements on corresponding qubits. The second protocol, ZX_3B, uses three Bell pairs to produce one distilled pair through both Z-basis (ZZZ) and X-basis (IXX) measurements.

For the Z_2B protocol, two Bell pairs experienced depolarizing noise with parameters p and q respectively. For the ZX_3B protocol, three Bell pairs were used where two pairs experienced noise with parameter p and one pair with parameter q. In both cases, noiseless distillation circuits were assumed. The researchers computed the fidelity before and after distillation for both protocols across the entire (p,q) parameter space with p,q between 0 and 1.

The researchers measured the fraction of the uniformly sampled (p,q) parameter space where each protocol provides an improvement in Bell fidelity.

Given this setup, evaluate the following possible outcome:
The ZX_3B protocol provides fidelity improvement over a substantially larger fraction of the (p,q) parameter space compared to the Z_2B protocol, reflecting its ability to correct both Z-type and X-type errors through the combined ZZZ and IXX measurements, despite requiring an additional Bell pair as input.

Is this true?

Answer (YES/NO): YES